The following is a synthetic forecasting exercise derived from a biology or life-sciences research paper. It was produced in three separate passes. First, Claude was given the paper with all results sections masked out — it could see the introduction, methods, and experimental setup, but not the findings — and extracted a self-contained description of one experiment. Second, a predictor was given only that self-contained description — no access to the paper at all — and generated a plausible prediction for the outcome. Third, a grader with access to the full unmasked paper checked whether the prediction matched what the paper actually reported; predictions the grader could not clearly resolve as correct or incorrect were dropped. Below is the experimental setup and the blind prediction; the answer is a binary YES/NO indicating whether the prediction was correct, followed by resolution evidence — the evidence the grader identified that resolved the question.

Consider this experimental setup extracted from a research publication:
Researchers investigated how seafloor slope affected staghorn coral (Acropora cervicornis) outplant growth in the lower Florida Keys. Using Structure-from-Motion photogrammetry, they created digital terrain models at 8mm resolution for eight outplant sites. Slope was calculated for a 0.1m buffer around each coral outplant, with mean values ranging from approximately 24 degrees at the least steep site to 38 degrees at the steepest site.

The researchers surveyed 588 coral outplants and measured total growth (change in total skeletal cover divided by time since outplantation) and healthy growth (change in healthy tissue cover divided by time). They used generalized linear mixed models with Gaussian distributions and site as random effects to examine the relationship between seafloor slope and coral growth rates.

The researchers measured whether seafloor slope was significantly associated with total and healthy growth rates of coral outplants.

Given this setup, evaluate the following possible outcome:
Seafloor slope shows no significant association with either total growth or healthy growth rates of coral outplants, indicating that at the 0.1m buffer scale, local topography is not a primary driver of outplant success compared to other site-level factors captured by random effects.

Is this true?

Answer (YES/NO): NO